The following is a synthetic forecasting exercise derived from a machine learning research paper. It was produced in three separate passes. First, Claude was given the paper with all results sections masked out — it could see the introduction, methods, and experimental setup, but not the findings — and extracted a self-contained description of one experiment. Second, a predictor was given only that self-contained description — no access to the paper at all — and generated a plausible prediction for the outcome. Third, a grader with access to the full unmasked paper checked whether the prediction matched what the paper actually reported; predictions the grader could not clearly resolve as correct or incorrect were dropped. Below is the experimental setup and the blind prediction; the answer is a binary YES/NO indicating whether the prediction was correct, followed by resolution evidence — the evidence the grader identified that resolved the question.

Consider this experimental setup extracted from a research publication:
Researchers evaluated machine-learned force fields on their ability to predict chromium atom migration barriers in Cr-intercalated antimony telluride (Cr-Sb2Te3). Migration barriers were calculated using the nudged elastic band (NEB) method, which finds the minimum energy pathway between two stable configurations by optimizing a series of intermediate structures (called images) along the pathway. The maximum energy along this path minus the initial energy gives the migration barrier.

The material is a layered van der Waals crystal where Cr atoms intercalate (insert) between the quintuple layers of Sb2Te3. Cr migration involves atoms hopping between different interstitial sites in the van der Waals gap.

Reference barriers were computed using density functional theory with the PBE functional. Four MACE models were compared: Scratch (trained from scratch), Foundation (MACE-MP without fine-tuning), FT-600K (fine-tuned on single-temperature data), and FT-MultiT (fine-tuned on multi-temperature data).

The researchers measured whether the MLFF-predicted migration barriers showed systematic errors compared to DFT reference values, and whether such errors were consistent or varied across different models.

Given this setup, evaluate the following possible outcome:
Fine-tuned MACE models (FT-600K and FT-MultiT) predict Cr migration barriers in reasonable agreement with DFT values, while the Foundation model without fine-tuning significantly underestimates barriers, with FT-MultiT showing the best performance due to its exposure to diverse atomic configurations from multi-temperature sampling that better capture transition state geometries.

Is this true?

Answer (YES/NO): NO